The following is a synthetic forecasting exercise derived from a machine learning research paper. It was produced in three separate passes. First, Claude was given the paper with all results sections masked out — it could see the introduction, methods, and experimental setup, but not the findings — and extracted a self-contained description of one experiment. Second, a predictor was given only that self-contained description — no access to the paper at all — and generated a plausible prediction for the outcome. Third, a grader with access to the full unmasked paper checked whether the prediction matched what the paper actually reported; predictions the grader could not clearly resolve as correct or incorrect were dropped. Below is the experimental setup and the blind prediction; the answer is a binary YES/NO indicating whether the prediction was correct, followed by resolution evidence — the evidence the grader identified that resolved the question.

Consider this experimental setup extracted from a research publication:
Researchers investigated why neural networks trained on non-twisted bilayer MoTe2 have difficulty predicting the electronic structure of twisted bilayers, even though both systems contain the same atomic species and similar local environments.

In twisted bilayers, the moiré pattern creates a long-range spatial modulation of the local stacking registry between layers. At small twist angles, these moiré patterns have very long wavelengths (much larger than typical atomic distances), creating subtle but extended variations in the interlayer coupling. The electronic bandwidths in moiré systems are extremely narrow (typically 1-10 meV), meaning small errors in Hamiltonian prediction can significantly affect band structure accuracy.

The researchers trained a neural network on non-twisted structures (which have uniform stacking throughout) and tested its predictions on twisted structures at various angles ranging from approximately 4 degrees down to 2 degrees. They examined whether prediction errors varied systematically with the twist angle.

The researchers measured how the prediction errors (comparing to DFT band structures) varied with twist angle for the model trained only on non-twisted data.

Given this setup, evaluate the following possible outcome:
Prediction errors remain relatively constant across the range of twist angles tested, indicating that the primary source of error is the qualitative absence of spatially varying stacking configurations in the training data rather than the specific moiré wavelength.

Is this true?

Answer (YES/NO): NO